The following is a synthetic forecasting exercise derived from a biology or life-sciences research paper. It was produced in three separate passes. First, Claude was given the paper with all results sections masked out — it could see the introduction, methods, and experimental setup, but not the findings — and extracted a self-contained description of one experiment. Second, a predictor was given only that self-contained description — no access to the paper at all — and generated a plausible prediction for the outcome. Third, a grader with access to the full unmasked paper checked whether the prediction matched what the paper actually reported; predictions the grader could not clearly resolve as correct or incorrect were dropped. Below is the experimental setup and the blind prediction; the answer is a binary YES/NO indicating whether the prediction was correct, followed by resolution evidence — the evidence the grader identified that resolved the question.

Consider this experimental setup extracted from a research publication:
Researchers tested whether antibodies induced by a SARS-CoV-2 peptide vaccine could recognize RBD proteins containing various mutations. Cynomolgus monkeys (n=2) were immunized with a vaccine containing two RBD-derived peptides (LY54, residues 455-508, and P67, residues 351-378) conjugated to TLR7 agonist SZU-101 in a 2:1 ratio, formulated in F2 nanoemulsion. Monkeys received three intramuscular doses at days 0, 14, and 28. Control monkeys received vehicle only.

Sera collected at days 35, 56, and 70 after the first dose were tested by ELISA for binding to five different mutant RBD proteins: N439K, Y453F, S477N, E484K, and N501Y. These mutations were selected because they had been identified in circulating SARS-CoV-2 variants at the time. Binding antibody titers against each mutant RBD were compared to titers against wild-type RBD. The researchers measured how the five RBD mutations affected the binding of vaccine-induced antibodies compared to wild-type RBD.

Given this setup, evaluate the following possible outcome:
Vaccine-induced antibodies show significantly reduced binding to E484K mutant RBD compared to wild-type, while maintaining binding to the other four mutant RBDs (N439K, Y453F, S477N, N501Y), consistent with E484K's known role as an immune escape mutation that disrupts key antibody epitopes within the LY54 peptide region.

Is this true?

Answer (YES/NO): YES